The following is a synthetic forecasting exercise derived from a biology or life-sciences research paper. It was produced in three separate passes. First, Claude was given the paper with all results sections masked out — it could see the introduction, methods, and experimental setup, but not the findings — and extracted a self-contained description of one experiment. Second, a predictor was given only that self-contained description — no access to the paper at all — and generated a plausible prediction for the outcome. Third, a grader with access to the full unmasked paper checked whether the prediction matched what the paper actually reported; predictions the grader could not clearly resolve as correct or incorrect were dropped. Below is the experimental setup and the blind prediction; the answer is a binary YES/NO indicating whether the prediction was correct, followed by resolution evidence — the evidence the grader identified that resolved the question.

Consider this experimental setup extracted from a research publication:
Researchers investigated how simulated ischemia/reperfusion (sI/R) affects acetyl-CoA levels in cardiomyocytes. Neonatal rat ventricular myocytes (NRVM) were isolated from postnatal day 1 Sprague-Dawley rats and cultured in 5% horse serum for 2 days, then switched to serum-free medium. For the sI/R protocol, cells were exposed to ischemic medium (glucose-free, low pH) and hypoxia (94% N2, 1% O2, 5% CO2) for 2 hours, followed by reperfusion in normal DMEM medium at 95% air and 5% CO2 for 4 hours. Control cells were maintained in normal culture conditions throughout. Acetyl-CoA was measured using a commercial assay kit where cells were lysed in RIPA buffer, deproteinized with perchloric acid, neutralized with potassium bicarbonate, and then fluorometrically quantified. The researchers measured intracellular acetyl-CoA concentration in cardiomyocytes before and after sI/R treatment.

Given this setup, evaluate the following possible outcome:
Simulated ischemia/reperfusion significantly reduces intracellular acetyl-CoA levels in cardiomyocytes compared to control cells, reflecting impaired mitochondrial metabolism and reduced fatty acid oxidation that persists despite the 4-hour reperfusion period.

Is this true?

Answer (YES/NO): YES